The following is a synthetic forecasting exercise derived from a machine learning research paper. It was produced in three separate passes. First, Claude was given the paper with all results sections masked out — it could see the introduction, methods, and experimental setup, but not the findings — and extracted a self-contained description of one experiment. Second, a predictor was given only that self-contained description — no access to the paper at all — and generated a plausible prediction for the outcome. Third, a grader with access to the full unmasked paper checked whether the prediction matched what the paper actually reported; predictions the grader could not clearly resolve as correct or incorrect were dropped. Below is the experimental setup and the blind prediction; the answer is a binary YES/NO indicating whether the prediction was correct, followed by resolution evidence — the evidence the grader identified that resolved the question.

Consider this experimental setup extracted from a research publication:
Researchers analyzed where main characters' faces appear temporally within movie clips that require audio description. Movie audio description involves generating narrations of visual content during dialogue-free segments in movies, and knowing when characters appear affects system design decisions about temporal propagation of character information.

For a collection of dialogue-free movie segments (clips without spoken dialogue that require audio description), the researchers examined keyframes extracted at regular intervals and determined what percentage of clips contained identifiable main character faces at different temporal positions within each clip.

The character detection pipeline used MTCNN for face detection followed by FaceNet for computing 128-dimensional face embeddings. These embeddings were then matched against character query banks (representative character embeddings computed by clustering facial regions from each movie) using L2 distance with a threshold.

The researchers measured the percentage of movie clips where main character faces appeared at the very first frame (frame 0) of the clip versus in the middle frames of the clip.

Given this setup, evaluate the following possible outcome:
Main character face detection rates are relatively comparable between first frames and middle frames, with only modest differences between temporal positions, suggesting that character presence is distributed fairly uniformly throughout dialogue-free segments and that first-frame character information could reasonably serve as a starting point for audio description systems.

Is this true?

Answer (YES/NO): NO